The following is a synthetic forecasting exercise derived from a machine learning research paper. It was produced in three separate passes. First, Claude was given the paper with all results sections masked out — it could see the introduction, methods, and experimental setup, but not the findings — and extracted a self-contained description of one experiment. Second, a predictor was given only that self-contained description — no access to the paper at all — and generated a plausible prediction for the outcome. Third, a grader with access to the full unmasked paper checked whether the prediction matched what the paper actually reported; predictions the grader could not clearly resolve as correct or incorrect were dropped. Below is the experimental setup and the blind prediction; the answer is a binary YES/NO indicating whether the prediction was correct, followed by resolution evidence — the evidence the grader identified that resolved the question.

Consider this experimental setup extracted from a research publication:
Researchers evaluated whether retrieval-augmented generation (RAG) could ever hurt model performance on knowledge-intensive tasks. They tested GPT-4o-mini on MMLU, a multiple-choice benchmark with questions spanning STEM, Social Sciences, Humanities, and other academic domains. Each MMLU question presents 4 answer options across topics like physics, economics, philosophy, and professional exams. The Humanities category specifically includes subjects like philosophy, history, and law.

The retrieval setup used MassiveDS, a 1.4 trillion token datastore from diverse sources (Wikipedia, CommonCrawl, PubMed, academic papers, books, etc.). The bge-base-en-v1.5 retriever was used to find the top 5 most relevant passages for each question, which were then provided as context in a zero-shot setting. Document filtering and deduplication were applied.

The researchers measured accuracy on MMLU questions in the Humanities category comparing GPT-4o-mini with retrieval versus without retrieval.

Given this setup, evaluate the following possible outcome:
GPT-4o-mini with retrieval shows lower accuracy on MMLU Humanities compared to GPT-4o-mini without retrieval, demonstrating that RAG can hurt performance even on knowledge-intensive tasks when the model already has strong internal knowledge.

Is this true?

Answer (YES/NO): YES